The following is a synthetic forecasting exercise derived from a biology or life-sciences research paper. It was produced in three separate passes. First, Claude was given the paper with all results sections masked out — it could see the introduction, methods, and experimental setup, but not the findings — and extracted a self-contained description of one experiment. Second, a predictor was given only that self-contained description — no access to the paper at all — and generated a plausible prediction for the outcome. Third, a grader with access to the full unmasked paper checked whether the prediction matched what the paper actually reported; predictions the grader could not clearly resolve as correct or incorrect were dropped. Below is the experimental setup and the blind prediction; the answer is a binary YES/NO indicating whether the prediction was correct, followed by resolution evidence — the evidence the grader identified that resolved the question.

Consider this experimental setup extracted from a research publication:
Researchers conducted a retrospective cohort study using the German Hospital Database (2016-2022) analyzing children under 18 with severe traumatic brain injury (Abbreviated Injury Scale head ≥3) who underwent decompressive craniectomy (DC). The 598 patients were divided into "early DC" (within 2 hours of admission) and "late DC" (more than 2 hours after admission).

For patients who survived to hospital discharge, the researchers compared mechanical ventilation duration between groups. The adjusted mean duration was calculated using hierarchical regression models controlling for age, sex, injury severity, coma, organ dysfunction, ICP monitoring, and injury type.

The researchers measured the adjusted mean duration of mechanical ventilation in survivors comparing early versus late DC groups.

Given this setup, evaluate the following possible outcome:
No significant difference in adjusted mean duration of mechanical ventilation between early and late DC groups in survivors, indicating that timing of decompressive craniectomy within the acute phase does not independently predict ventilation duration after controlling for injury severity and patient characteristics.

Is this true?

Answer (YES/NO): NO